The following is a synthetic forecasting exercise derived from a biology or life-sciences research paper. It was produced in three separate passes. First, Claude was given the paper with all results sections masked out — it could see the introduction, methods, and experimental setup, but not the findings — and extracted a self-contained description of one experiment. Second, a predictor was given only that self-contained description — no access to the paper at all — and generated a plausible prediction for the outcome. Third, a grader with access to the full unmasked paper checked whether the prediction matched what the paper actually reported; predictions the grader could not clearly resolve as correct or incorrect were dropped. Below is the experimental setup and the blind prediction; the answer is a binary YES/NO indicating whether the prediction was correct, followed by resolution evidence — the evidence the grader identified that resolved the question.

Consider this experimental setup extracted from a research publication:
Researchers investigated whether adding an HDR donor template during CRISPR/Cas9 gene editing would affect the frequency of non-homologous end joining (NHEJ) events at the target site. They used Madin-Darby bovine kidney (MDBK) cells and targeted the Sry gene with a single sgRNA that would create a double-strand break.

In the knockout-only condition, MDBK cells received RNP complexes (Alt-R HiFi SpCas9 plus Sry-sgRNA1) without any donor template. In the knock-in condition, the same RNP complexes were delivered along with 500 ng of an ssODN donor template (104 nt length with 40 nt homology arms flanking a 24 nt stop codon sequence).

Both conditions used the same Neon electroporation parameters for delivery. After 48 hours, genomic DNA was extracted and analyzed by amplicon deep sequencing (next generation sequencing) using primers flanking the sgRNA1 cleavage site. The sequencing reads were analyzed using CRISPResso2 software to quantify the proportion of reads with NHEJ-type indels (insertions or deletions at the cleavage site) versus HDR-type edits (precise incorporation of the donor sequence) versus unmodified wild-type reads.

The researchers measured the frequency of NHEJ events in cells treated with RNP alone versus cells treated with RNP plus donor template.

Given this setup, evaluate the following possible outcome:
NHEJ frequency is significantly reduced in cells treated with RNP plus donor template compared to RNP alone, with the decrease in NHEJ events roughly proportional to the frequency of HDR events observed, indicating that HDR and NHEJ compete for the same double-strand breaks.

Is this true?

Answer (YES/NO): NO